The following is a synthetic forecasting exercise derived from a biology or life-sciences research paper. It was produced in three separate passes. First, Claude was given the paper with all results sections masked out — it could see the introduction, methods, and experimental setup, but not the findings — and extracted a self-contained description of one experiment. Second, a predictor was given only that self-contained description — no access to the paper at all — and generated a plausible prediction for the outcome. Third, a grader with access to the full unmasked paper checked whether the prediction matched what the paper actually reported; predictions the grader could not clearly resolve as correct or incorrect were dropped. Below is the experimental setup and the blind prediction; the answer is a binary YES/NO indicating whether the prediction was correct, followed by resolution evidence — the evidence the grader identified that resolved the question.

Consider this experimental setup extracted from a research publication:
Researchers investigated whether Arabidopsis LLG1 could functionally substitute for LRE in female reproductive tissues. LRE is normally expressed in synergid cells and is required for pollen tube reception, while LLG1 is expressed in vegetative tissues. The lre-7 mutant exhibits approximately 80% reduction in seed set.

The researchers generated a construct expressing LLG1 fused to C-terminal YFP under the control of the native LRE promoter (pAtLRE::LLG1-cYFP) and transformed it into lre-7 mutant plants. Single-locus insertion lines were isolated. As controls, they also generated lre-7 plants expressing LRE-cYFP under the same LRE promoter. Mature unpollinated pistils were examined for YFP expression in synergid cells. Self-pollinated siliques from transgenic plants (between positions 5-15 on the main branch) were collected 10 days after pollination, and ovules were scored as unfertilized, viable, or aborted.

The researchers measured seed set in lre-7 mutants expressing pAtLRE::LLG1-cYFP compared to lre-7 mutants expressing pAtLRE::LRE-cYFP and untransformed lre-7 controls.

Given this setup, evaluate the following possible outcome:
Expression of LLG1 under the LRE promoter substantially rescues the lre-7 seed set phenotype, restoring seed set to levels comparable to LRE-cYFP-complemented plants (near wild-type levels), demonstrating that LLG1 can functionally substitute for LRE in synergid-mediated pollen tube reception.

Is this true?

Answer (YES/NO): YES